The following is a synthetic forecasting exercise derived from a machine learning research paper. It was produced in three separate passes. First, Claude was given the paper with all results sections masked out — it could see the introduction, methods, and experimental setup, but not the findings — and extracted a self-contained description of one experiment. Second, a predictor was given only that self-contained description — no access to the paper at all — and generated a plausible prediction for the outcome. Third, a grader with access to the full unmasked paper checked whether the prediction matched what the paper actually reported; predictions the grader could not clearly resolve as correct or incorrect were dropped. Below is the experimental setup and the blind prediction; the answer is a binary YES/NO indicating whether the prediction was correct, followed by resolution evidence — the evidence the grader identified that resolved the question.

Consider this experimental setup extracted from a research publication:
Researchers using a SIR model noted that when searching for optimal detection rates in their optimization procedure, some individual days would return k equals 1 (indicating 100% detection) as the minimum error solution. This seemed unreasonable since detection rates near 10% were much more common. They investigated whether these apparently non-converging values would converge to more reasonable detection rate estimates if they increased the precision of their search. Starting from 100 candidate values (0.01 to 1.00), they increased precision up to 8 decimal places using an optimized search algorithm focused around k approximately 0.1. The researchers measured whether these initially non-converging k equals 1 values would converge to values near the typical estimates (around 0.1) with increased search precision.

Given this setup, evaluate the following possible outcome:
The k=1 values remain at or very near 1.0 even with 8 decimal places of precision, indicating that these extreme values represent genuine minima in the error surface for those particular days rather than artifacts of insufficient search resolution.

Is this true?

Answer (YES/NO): NO